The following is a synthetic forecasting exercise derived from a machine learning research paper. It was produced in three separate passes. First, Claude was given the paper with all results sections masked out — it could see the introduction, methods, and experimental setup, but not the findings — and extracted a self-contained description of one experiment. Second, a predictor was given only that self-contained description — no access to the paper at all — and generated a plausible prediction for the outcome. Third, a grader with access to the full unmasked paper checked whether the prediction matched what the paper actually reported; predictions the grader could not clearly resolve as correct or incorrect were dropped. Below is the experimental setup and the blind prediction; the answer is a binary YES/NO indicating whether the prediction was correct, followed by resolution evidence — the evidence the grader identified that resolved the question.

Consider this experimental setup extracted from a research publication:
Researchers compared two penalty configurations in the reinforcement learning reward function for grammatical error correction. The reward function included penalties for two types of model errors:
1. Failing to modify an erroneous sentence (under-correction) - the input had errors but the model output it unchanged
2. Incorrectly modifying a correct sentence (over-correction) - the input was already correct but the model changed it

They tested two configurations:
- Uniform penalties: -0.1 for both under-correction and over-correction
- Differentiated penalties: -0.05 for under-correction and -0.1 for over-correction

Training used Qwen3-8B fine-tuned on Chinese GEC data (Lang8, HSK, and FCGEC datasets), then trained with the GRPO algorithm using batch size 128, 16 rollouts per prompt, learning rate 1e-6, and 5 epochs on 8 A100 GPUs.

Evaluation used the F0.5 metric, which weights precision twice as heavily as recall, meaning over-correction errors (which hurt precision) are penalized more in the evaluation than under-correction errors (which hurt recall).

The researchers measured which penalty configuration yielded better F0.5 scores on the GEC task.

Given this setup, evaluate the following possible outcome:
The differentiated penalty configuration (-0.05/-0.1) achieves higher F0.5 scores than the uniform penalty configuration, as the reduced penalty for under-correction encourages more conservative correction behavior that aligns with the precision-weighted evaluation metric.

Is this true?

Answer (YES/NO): YES